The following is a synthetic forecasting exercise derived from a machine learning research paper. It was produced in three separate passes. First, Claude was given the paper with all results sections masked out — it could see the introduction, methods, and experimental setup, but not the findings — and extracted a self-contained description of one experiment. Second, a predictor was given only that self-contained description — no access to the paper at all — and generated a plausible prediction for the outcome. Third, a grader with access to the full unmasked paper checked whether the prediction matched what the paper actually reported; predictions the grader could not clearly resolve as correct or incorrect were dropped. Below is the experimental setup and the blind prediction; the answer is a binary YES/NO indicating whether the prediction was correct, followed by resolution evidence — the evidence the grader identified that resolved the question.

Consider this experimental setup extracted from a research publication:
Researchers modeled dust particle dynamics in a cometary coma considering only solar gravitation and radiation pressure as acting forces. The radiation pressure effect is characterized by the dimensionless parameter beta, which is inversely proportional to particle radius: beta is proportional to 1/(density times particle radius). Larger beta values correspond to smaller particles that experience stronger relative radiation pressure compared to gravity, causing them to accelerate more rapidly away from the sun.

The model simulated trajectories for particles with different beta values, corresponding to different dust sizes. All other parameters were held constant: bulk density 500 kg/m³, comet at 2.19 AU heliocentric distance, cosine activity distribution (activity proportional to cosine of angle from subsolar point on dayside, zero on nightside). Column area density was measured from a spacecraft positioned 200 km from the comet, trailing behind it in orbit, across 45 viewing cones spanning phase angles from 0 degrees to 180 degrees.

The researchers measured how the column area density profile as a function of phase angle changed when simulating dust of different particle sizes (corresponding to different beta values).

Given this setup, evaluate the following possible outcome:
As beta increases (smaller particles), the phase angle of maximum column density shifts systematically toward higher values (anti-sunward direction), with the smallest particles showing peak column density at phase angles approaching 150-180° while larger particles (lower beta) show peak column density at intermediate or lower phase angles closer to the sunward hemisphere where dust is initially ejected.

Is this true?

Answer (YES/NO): NO